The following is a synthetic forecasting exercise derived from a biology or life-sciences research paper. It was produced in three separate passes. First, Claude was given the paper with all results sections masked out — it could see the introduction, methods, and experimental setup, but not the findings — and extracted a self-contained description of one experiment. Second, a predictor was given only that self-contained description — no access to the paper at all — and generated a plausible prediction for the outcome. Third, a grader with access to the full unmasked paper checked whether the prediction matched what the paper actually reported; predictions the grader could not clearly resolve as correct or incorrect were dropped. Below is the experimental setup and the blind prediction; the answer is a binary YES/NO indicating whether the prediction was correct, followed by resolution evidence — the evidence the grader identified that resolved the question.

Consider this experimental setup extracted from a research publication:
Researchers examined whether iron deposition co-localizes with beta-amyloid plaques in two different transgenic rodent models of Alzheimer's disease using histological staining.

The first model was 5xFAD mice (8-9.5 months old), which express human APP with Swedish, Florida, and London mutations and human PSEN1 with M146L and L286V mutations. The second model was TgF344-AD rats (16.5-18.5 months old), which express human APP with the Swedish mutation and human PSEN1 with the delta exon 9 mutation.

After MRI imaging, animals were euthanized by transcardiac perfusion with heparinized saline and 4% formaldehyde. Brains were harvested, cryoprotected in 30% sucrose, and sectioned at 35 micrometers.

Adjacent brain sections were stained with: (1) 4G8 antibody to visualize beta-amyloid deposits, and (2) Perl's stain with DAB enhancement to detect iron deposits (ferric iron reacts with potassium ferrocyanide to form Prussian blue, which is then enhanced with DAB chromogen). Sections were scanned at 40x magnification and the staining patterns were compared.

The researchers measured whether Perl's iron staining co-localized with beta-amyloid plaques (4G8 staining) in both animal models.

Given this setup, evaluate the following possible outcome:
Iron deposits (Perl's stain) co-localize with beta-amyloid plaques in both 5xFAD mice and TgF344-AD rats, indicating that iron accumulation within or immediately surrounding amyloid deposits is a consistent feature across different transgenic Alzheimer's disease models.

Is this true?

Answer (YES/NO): YES